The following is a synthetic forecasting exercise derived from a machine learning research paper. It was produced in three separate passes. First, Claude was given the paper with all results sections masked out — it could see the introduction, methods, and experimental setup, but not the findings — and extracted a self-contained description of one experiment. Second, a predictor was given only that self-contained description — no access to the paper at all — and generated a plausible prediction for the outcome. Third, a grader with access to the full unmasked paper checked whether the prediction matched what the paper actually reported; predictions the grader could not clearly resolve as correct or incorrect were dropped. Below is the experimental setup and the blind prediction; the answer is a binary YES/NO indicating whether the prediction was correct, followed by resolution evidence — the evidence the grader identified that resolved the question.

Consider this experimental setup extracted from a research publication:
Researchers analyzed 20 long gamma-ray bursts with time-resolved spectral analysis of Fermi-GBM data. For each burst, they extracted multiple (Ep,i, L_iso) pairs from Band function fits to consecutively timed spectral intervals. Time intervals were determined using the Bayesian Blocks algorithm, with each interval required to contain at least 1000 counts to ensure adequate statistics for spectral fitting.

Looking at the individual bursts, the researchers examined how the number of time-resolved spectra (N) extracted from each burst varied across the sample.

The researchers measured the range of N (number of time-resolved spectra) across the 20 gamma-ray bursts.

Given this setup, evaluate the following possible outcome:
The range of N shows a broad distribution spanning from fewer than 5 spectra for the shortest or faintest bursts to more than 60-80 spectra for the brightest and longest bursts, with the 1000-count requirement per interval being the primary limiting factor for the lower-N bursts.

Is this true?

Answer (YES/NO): NO